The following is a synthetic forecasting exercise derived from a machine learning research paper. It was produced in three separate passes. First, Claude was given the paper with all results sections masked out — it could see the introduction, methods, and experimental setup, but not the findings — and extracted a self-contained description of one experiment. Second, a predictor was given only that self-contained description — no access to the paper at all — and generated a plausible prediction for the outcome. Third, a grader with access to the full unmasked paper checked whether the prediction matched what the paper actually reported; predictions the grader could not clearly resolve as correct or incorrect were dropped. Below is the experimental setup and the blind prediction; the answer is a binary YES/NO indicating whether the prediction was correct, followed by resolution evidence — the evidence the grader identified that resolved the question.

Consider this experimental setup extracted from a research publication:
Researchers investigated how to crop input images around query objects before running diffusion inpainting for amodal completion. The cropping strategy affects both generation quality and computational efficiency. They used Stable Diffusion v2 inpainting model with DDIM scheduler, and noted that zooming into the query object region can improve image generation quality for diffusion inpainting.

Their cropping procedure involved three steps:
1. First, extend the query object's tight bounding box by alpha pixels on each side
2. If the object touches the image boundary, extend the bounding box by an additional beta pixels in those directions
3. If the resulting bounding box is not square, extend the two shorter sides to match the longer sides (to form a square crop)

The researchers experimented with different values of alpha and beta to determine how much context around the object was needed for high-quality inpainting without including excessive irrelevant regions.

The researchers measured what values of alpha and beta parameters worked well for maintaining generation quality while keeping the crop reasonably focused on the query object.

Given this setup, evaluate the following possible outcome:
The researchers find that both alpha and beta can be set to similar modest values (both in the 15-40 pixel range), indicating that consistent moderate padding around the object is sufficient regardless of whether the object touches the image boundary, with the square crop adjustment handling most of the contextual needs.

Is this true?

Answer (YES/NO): NO